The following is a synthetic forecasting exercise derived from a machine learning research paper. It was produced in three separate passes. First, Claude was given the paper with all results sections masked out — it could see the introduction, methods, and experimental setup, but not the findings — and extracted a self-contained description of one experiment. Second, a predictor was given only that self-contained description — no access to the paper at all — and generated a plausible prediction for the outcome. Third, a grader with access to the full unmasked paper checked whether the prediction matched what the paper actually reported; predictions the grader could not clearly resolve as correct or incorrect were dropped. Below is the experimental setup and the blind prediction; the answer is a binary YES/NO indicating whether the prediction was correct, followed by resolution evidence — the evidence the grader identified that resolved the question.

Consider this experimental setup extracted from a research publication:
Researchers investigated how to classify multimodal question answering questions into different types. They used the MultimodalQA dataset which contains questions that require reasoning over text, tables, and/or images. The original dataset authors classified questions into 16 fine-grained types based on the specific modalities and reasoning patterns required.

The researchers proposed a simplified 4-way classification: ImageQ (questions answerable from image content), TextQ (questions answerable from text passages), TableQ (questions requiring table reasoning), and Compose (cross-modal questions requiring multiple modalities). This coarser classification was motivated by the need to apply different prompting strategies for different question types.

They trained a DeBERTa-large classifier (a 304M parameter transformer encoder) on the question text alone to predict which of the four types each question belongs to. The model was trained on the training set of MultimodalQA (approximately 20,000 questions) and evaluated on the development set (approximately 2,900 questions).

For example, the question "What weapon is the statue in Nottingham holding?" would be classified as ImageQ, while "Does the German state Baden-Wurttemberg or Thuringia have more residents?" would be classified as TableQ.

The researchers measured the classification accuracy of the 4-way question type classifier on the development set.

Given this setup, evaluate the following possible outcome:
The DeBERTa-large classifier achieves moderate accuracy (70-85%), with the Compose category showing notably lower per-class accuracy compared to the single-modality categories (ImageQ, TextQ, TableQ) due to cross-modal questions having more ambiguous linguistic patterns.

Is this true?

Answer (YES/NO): NO